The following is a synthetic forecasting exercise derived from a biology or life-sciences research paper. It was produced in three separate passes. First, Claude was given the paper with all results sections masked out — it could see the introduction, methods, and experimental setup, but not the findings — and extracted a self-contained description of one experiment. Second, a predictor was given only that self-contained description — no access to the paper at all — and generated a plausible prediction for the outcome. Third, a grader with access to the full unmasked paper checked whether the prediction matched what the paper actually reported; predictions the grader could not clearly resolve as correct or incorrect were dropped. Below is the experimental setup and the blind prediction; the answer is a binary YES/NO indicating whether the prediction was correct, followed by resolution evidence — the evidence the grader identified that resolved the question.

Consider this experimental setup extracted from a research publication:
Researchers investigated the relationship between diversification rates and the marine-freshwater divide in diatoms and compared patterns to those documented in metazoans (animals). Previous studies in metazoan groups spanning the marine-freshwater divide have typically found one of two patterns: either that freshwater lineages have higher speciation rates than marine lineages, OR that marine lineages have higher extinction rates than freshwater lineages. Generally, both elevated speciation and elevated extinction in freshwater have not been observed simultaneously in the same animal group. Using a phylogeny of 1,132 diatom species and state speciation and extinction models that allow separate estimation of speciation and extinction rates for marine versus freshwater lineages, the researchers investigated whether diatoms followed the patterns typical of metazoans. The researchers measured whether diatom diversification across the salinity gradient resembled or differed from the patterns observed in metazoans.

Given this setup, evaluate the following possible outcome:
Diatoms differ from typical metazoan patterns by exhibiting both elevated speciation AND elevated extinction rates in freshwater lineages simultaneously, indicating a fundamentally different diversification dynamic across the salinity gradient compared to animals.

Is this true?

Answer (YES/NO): YES